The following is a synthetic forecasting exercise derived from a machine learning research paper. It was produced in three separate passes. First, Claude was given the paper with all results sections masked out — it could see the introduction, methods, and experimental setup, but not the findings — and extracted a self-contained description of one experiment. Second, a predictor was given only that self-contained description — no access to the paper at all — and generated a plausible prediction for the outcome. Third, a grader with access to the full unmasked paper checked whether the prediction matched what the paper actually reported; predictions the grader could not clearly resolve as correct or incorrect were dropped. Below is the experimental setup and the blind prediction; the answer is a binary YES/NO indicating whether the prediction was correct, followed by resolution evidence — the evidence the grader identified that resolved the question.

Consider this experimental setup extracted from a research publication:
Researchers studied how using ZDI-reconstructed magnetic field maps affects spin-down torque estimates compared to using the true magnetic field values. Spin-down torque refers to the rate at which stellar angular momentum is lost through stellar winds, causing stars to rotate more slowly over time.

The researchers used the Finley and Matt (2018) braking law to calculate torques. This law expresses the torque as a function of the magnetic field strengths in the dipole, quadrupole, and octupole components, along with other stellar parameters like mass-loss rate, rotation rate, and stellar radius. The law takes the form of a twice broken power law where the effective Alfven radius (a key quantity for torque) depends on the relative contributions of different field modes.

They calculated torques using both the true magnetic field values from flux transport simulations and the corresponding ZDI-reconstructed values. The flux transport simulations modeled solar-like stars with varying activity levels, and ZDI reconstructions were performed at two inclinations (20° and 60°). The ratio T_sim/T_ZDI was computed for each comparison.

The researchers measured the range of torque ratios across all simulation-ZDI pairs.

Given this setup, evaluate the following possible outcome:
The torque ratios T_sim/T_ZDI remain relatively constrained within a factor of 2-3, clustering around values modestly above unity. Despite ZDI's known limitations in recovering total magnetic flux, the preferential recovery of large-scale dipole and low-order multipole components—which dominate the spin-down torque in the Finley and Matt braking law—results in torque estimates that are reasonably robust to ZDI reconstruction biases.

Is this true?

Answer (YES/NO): NO